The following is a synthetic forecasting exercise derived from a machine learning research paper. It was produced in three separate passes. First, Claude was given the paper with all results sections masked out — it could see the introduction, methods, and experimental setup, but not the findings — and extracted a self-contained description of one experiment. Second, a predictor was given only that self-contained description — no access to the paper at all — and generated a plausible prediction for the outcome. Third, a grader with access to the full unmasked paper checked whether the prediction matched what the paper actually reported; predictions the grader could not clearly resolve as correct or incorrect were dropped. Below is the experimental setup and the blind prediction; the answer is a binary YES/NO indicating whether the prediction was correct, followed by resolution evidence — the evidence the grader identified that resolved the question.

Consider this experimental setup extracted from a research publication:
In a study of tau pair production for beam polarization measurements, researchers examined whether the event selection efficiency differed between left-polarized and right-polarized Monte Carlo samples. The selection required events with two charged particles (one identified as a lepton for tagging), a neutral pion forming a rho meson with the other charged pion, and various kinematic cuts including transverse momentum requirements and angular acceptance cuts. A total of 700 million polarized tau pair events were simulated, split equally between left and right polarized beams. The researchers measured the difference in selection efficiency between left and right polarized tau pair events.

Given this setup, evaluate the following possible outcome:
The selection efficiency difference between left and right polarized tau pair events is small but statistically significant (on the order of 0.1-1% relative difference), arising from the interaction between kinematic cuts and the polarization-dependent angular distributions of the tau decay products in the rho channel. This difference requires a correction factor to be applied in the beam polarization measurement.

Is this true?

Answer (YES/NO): NO